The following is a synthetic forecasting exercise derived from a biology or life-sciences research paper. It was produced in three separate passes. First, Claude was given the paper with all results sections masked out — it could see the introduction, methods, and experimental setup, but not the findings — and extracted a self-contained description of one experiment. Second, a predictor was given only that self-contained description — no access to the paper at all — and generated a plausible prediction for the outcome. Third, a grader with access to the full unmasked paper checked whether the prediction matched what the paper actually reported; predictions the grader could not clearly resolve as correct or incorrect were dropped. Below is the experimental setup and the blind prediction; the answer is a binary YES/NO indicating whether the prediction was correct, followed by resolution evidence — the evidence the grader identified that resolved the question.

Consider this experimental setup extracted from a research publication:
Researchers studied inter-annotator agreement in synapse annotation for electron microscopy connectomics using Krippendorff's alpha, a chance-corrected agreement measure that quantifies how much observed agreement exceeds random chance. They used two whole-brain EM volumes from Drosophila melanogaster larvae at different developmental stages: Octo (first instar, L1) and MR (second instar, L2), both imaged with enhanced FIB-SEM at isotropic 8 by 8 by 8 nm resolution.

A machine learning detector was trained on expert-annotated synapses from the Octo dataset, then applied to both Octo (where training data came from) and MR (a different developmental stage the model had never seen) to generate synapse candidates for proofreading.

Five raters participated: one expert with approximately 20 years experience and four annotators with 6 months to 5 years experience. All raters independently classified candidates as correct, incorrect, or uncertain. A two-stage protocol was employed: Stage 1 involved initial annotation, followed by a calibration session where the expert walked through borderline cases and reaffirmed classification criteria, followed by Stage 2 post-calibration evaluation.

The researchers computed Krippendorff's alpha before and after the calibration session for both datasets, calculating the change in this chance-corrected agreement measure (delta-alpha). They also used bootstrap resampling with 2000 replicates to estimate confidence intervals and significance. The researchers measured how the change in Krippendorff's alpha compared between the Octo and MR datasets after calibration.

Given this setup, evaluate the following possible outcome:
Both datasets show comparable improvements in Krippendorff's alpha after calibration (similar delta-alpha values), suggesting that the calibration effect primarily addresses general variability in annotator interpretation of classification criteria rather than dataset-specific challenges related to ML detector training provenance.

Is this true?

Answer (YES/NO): NO